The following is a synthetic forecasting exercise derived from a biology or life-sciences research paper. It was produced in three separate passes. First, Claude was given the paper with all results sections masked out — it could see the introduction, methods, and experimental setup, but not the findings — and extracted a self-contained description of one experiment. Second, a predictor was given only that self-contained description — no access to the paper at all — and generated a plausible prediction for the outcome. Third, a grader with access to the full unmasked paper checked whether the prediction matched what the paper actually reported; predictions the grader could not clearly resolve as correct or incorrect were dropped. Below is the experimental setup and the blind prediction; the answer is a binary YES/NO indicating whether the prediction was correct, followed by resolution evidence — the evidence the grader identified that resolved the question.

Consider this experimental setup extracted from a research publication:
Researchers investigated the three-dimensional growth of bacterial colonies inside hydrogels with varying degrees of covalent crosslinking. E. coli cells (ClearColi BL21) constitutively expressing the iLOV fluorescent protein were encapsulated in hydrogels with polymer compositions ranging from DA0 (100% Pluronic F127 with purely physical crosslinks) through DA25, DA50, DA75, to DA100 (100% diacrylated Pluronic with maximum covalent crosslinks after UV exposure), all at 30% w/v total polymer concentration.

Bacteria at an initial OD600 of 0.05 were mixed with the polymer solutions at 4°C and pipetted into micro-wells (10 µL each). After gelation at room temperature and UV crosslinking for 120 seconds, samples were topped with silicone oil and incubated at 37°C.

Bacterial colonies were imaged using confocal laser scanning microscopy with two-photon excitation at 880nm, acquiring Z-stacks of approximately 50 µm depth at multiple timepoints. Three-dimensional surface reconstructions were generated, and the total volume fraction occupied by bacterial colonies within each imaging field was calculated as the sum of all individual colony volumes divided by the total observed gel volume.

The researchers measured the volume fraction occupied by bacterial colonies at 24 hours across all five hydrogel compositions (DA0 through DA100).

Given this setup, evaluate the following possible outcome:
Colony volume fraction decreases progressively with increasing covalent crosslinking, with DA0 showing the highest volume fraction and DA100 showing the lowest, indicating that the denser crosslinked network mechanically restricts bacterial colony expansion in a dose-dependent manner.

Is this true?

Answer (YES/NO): YES